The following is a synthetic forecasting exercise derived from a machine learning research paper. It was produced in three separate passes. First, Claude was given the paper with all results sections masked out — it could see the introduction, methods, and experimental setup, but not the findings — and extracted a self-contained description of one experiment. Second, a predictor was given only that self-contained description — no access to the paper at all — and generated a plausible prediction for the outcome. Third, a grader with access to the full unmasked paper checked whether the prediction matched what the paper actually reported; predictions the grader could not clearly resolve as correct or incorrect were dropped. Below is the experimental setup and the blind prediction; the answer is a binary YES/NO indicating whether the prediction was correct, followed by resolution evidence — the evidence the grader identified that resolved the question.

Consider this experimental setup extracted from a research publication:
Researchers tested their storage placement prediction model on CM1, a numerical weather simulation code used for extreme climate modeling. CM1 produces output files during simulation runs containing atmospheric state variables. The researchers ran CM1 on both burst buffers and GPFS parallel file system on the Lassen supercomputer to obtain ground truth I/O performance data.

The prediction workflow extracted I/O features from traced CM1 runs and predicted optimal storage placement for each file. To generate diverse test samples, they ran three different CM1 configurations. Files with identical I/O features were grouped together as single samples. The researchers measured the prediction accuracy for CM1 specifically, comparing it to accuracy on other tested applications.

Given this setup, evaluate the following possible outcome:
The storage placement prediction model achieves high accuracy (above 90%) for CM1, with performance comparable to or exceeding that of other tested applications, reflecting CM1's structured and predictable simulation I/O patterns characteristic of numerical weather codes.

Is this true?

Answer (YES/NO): YES